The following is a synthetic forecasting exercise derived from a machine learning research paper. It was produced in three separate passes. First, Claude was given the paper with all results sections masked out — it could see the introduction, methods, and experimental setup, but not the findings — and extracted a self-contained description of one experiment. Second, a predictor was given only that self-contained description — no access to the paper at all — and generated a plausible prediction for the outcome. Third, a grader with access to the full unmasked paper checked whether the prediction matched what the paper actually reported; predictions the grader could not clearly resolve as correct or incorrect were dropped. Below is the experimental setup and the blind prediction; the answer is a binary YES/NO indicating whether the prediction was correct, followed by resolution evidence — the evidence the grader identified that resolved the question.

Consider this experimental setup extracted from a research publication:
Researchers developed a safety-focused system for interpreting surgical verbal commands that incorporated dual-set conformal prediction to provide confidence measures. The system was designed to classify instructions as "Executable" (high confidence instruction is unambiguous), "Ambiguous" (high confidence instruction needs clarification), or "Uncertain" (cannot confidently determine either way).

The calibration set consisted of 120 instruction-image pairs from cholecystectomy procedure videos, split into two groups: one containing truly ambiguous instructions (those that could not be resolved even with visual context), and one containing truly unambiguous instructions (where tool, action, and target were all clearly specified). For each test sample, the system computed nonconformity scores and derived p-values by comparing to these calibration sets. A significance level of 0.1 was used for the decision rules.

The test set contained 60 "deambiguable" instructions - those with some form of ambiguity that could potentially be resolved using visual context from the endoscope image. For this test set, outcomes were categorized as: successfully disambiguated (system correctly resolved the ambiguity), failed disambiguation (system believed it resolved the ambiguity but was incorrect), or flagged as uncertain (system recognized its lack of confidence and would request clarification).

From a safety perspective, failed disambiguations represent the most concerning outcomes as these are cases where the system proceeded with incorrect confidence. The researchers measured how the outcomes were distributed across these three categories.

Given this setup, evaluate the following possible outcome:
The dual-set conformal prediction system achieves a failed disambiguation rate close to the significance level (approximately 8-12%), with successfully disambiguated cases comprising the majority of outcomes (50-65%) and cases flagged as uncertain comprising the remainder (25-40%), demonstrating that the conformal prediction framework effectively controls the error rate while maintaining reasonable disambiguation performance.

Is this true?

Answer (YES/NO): NO